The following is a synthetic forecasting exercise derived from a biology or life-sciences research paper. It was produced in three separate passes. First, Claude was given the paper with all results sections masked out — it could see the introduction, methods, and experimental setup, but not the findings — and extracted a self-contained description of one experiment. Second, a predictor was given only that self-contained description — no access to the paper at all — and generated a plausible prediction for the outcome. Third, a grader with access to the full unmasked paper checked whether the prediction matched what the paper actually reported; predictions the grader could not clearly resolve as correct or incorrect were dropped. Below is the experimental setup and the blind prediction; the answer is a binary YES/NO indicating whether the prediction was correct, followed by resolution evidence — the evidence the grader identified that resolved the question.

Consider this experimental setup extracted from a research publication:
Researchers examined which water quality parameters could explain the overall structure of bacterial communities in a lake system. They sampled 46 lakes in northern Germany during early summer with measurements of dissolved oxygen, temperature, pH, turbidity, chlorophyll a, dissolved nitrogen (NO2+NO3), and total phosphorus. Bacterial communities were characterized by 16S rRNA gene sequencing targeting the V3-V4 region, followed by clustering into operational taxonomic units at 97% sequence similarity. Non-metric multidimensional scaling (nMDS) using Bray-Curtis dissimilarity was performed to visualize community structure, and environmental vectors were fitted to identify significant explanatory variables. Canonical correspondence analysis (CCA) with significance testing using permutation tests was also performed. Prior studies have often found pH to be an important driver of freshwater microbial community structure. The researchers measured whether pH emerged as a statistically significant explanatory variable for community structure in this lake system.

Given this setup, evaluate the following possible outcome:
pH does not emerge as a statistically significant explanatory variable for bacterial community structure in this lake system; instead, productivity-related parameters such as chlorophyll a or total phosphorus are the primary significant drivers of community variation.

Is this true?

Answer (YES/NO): YES